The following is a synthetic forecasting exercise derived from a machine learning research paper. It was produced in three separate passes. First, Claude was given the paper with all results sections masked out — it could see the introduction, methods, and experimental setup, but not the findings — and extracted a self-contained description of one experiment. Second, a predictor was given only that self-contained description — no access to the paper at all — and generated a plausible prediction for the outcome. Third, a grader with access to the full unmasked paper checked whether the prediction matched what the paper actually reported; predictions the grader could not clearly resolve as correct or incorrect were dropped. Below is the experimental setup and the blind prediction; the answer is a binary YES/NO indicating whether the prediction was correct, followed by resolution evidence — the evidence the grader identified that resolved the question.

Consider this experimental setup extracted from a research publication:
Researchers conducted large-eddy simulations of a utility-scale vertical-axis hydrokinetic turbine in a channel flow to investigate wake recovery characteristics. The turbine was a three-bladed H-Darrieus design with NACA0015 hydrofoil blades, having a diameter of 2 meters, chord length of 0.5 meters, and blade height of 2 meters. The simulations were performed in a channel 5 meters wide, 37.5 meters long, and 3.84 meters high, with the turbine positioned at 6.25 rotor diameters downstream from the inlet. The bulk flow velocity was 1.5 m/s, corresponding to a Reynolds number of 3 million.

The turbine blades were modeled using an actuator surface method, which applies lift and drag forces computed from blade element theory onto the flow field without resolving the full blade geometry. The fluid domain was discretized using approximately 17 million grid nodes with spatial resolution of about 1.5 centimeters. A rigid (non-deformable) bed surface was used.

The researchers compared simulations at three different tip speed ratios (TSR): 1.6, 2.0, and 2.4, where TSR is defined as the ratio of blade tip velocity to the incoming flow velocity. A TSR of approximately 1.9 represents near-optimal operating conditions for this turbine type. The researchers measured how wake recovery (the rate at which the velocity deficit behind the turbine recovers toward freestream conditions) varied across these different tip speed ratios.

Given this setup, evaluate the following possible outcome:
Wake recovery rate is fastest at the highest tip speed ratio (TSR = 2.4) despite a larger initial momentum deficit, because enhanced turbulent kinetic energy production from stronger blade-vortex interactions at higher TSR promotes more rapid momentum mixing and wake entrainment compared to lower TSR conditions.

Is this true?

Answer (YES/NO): YES